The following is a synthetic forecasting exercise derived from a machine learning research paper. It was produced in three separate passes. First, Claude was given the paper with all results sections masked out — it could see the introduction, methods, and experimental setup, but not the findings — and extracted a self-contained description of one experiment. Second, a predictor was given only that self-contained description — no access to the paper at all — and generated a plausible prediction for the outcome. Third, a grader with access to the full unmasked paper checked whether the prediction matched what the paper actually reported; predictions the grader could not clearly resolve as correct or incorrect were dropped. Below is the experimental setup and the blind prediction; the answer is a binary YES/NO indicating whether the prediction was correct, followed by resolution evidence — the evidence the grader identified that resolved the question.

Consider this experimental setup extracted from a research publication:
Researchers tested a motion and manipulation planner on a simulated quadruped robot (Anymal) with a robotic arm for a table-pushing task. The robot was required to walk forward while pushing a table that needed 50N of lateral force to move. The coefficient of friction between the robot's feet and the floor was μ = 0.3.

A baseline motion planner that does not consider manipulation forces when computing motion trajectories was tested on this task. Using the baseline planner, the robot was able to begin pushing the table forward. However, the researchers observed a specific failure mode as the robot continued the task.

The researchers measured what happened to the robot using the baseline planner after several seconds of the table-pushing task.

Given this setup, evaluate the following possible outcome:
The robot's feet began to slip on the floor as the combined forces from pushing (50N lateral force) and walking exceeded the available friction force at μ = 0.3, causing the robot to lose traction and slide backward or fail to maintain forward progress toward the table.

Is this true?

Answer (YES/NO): NO